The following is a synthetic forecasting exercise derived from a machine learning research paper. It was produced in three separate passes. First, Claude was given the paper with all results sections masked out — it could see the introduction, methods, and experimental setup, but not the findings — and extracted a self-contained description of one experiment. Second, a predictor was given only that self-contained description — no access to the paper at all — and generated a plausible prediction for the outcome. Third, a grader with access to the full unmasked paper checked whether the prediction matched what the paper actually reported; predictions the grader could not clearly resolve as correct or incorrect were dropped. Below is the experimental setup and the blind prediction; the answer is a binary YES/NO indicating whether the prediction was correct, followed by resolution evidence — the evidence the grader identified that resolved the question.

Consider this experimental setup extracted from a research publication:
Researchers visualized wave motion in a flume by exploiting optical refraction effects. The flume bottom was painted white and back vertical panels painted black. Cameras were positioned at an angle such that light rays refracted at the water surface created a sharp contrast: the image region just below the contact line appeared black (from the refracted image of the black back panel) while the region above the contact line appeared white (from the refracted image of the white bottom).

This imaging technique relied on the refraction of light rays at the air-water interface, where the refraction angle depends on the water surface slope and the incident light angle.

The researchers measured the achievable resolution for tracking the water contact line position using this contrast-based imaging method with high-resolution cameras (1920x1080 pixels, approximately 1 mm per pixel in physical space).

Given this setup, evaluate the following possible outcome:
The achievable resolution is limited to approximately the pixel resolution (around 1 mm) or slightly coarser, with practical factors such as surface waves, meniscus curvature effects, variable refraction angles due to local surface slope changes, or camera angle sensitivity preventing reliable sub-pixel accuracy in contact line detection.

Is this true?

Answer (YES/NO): NO